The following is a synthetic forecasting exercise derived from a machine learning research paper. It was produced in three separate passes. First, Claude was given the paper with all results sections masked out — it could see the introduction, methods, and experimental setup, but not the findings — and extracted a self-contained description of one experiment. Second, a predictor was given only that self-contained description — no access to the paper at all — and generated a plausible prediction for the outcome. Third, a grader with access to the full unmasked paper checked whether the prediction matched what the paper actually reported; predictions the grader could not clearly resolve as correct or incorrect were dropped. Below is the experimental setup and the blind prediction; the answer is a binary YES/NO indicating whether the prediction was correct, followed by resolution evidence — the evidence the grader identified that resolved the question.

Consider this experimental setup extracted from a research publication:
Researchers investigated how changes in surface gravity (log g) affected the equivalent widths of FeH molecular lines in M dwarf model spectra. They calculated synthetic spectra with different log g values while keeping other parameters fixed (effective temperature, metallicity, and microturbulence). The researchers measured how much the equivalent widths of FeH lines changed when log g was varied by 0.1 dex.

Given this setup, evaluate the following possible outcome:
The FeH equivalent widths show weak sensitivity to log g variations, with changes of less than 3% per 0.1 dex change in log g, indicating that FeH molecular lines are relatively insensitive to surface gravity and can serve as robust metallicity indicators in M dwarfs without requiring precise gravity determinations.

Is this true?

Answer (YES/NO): NO